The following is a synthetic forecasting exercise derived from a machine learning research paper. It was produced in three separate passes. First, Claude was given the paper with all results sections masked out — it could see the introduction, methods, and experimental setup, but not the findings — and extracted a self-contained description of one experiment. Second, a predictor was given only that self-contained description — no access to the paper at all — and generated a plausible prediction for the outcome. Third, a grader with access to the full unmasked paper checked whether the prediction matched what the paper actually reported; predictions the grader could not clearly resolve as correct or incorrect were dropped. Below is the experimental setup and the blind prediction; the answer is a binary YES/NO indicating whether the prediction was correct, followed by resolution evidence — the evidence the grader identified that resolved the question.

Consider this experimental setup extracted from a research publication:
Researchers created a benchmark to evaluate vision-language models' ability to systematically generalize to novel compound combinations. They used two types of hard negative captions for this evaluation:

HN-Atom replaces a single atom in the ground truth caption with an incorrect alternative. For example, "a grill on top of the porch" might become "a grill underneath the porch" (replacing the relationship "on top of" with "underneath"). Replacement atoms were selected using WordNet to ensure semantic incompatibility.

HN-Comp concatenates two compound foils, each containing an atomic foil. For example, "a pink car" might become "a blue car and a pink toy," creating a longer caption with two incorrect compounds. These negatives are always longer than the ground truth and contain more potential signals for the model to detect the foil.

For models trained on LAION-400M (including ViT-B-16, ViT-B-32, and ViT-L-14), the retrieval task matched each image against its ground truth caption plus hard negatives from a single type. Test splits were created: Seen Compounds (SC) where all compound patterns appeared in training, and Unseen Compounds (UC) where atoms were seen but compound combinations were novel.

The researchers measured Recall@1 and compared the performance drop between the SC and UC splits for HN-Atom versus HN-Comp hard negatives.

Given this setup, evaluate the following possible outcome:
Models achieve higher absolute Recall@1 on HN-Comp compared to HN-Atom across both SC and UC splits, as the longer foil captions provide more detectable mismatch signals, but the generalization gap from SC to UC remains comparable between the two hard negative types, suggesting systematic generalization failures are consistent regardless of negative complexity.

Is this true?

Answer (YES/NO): NO